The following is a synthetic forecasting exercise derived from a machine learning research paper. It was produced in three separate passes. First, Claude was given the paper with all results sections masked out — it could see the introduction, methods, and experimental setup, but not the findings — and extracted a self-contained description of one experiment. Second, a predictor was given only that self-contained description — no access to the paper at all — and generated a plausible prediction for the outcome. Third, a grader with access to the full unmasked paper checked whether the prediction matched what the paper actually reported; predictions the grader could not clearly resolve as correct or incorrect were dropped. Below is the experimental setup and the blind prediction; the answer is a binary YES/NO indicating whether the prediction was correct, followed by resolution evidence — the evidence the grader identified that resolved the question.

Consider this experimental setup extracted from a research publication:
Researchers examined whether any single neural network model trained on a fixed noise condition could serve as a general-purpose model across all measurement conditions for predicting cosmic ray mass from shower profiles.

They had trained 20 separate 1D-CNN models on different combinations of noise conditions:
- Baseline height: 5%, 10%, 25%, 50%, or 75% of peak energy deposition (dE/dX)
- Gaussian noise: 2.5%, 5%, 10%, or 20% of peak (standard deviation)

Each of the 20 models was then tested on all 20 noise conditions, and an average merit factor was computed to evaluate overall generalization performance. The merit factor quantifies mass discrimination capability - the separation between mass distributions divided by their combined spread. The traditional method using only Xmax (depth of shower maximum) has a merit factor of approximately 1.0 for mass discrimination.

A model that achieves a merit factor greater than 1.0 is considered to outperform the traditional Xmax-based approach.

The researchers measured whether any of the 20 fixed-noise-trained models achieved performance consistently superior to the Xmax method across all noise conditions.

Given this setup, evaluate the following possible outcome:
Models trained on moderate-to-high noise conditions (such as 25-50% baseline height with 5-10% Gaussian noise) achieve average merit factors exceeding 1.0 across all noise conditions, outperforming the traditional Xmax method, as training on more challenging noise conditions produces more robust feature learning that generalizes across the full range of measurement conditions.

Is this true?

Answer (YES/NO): NO